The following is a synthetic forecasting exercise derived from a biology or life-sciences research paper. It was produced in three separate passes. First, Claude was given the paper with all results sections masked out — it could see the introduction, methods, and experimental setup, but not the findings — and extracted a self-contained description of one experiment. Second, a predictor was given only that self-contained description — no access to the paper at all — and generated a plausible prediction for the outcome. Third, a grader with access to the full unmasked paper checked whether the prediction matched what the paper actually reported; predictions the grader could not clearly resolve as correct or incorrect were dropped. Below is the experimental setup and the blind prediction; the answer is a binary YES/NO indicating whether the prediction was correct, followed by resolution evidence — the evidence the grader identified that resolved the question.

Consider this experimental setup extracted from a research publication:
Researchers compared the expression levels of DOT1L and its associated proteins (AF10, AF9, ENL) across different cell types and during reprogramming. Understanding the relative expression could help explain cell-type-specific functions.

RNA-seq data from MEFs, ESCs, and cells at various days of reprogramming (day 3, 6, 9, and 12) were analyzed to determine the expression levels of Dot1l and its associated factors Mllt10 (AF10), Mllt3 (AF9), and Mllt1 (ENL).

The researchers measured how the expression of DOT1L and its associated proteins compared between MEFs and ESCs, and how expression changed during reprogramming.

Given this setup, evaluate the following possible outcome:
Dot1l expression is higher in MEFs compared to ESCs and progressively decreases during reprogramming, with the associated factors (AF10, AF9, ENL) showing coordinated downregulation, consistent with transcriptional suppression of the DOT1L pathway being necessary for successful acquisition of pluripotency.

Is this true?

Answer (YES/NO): NO